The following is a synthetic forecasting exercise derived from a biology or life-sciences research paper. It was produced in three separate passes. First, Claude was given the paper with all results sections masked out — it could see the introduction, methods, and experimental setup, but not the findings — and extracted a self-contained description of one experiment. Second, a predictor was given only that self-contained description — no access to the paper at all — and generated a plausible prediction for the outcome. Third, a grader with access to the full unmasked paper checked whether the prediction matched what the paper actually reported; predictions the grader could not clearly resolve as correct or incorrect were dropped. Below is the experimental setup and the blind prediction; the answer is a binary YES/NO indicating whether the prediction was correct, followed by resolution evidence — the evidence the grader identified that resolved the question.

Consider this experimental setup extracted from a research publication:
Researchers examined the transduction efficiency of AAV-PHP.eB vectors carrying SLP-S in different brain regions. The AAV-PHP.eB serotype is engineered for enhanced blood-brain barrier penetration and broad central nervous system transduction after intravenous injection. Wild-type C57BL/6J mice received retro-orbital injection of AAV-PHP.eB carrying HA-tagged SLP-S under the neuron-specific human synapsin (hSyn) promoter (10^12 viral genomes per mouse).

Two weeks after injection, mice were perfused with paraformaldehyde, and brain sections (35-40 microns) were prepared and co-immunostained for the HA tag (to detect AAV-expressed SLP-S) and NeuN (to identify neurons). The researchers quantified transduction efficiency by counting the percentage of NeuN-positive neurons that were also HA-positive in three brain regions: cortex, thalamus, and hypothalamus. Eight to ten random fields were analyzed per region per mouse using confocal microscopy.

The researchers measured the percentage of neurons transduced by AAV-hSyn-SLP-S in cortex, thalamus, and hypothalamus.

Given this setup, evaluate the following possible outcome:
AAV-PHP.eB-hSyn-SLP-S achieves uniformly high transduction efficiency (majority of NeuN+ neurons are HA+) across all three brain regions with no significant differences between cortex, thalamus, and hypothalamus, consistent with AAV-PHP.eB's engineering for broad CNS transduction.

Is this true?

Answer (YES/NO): YES